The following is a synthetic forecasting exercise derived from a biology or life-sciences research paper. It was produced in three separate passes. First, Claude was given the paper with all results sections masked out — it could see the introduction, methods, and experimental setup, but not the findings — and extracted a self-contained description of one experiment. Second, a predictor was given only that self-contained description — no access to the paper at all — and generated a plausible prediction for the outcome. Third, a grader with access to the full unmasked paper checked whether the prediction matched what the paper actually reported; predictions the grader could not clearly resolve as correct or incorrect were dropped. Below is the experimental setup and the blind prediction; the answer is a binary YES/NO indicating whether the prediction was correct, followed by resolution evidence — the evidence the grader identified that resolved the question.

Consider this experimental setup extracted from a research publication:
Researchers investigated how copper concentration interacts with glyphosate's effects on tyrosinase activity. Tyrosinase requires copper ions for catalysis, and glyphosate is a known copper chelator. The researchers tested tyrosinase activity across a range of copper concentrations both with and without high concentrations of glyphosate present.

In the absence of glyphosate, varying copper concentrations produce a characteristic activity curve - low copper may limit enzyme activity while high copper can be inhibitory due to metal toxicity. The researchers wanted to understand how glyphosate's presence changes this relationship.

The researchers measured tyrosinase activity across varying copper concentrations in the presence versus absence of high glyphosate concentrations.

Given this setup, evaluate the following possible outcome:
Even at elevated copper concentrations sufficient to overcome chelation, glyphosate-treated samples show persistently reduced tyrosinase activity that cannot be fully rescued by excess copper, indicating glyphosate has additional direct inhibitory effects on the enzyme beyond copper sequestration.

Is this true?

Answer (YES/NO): NO